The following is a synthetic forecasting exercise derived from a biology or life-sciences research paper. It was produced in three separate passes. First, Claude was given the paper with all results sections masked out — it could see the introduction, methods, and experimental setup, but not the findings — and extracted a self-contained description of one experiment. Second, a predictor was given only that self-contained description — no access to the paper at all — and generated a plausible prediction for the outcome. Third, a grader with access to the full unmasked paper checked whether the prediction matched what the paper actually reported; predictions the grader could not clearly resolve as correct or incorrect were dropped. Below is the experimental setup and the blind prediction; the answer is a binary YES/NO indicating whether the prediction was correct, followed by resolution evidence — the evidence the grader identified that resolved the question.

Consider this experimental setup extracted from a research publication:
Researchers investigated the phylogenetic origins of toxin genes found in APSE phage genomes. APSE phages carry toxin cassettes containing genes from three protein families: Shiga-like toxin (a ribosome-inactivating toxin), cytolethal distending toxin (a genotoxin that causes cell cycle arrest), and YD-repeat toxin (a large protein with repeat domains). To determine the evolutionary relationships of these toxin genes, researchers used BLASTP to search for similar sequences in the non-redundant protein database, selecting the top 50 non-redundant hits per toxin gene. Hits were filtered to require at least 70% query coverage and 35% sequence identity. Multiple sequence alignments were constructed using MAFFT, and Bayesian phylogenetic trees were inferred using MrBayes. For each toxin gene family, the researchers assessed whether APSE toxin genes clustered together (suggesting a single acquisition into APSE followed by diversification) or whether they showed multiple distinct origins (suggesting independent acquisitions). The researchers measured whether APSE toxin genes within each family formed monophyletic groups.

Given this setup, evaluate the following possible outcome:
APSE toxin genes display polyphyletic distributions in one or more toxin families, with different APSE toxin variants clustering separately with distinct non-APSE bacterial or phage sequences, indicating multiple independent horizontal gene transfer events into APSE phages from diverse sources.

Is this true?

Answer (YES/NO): NO